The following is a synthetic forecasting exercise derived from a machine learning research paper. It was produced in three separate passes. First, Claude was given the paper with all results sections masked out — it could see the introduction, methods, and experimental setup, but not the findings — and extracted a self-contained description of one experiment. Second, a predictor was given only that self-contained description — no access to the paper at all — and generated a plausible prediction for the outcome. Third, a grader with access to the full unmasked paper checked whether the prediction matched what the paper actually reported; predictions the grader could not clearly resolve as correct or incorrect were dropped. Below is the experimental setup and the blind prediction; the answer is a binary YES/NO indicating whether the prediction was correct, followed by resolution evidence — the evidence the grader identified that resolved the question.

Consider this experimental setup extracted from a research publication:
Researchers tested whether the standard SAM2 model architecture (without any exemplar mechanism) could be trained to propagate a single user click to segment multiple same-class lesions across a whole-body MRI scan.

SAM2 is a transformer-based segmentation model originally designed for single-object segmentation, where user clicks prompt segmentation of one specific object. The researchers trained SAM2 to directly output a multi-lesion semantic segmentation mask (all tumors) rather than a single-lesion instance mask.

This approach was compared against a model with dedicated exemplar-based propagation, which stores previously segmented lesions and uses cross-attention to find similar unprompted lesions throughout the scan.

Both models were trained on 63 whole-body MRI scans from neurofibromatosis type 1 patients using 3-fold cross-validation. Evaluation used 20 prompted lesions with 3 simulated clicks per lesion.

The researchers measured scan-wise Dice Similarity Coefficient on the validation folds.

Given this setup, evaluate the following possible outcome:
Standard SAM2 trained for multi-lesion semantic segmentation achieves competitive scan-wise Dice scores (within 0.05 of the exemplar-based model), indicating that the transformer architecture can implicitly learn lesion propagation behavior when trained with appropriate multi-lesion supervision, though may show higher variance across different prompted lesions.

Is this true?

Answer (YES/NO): NO